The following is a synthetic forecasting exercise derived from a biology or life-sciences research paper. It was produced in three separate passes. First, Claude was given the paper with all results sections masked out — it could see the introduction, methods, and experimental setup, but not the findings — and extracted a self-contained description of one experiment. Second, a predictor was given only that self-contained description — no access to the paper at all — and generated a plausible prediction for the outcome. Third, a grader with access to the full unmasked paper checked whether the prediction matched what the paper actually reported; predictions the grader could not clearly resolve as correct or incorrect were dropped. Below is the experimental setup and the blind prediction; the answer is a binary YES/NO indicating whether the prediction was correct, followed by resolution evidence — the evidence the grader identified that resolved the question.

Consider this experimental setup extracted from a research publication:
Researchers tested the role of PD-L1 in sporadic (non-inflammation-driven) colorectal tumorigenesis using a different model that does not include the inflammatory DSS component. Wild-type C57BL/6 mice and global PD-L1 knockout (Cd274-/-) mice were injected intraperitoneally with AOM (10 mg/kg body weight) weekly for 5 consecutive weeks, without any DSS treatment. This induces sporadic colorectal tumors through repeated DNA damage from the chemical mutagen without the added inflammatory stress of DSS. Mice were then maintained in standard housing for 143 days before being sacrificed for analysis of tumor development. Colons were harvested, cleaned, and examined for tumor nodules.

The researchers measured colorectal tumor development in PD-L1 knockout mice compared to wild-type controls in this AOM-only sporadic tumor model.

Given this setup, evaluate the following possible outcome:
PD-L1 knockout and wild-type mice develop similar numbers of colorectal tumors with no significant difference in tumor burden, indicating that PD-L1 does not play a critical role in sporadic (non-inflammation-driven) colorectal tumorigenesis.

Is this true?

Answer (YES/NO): NO